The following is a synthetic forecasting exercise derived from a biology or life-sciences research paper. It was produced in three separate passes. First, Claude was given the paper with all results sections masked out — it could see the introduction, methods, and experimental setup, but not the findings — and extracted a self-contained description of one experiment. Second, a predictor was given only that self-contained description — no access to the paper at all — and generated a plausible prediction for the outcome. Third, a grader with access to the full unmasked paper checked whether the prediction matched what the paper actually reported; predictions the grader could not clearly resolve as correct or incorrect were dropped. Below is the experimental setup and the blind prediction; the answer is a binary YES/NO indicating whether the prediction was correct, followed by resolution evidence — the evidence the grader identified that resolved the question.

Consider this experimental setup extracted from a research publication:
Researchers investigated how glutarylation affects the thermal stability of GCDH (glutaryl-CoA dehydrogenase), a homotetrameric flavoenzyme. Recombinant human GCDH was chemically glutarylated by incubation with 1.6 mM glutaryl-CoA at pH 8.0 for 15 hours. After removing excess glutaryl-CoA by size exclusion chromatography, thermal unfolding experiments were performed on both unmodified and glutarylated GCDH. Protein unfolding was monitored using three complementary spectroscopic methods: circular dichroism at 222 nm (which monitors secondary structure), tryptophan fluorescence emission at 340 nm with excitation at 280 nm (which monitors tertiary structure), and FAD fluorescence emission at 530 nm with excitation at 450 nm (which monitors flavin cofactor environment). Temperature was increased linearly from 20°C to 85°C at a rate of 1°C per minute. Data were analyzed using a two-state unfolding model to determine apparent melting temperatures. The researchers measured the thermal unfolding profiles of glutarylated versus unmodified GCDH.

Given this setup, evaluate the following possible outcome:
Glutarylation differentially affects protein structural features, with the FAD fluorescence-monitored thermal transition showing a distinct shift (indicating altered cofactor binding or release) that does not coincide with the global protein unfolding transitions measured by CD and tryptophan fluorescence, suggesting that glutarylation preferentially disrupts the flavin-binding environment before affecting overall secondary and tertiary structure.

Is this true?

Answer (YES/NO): NO